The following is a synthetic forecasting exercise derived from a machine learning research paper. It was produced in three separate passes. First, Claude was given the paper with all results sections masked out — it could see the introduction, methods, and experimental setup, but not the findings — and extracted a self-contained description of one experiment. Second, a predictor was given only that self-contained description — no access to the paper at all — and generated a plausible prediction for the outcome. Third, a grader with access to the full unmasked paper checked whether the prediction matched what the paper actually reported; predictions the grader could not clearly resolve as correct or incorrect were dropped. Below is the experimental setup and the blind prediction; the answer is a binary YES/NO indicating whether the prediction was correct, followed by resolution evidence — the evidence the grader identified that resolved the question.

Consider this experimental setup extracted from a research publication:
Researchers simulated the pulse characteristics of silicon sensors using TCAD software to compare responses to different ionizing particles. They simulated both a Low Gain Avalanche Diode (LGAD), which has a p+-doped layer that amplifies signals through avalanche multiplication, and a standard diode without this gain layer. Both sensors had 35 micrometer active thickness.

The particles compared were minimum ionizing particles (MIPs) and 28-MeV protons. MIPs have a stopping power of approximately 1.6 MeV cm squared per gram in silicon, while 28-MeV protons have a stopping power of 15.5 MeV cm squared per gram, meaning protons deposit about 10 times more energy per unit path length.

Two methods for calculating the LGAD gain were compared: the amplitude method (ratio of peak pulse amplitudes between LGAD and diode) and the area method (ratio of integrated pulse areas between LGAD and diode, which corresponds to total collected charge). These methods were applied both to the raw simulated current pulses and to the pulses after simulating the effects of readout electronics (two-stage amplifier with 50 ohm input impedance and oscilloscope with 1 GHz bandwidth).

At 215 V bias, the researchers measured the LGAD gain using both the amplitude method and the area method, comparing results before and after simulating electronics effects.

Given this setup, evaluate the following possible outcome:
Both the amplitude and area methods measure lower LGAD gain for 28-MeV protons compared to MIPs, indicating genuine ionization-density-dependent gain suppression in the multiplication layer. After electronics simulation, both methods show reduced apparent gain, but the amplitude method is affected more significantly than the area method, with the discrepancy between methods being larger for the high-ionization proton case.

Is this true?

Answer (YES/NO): NO